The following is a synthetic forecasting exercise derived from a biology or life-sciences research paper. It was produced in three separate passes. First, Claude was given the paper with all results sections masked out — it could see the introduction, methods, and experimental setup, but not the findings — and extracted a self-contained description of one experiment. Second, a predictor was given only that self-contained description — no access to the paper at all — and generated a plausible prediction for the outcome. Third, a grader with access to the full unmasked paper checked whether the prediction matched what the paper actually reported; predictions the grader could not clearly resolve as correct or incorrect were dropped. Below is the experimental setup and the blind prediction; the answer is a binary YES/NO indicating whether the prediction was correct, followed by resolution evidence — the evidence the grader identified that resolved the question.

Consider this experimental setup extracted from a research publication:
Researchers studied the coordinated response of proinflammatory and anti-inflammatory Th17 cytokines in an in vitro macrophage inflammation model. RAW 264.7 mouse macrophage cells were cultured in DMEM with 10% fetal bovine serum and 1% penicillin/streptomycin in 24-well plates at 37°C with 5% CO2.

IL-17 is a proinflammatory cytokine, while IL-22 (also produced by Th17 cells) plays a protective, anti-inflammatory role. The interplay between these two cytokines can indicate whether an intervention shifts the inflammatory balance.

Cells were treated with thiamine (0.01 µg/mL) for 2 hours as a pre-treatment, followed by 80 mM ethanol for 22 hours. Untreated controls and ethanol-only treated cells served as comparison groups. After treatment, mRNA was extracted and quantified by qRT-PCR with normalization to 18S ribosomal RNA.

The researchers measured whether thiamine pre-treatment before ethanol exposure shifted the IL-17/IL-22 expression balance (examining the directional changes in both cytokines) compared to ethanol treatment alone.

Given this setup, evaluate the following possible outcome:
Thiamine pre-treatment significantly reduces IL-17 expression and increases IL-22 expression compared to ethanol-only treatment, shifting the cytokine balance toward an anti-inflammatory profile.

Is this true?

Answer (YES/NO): YES